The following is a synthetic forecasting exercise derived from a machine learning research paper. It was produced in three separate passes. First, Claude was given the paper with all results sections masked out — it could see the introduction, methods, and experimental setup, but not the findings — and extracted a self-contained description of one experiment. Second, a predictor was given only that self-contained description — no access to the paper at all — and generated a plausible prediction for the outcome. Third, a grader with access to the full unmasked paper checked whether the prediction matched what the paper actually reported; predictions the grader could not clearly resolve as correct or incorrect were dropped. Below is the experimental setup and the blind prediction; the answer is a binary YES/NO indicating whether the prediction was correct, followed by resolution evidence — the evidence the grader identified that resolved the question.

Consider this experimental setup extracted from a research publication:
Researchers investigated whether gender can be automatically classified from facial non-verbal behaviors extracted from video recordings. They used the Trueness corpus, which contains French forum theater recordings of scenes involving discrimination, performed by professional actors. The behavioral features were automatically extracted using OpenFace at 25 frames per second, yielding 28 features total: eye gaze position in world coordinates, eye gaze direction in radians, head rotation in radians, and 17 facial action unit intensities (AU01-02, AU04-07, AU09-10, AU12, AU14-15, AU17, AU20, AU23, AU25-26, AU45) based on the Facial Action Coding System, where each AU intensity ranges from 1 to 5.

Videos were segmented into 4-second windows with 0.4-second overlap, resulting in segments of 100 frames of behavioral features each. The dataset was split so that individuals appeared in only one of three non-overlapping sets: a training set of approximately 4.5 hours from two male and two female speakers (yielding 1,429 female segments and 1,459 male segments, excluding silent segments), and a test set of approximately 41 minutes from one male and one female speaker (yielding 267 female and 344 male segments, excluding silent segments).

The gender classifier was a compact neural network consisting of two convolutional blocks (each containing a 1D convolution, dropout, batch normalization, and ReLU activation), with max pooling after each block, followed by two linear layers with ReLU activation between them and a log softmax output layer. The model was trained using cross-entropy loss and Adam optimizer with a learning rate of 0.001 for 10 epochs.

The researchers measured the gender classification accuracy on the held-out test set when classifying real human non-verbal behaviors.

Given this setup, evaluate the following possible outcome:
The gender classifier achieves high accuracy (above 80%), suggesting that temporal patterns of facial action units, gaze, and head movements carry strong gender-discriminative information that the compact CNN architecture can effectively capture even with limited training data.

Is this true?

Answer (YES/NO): YES